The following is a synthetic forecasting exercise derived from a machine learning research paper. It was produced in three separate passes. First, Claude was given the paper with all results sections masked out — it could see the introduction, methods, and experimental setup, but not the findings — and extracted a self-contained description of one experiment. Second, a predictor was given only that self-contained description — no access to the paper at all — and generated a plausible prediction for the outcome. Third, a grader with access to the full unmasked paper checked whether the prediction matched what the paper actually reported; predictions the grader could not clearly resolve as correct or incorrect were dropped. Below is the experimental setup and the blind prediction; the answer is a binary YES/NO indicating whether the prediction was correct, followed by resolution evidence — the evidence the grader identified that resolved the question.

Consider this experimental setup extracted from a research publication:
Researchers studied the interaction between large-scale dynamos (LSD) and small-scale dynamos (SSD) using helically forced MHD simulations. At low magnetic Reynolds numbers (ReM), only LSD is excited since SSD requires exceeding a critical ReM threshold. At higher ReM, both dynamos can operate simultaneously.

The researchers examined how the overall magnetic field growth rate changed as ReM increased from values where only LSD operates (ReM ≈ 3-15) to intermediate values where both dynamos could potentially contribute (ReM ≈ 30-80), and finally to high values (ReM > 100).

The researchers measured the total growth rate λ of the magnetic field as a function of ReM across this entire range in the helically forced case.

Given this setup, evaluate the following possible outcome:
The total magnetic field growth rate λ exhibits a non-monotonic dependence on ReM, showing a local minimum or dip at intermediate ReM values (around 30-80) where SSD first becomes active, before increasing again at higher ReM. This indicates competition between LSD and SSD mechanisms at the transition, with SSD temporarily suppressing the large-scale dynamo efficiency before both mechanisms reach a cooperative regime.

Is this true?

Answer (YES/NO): NO